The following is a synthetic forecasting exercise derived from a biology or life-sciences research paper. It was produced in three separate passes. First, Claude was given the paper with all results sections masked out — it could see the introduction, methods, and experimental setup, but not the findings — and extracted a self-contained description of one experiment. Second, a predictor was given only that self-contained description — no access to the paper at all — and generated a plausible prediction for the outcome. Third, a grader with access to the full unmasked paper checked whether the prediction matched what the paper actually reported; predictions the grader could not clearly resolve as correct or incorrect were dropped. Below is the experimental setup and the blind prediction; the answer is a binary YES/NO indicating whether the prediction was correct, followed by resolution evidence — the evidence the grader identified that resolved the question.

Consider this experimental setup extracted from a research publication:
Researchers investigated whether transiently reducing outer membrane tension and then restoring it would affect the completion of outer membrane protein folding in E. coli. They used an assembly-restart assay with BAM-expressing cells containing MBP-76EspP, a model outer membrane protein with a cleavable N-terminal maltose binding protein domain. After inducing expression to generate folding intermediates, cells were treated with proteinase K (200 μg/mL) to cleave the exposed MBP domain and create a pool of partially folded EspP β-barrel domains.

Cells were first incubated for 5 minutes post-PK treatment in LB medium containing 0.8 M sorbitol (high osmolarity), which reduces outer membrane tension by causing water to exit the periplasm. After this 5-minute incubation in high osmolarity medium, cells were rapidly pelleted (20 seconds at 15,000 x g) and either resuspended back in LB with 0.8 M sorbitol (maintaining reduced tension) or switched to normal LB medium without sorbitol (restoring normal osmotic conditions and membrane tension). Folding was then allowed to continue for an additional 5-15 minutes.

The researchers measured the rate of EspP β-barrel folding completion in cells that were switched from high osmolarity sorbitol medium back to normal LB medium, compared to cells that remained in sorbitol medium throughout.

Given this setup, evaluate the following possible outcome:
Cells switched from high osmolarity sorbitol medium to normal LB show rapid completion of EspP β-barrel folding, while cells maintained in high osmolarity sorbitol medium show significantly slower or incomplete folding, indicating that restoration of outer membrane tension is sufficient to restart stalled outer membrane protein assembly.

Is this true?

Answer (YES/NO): YES